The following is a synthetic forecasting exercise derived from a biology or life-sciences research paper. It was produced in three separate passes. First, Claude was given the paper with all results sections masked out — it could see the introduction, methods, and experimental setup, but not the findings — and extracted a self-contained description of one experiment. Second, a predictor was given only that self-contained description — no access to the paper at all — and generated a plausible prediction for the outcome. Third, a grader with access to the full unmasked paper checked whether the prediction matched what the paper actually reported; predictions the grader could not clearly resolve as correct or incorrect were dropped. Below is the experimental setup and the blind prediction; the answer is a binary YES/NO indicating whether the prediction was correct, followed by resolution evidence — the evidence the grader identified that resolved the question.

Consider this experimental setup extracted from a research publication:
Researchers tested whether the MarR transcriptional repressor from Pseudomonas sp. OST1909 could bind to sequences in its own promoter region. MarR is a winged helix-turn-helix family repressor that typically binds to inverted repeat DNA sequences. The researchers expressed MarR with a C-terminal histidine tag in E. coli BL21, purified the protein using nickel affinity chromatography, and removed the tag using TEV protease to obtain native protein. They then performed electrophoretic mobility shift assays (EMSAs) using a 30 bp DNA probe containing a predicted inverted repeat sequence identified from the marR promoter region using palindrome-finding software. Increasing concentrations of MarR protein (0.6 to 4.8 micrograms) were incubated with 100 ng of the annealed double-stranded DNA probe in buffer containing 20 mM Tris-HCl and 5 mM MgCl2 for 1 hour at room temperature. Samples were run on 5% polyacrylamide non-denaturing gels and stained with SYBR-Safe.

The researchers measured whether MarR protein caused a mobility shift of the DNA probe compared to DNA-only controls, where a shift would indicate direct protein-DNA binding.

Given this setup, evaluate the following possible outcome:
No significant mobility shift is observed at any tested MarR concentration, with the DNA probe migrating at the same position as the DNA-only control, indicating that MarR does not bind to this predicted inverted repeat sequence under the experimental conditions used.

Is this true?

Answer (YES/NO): NO